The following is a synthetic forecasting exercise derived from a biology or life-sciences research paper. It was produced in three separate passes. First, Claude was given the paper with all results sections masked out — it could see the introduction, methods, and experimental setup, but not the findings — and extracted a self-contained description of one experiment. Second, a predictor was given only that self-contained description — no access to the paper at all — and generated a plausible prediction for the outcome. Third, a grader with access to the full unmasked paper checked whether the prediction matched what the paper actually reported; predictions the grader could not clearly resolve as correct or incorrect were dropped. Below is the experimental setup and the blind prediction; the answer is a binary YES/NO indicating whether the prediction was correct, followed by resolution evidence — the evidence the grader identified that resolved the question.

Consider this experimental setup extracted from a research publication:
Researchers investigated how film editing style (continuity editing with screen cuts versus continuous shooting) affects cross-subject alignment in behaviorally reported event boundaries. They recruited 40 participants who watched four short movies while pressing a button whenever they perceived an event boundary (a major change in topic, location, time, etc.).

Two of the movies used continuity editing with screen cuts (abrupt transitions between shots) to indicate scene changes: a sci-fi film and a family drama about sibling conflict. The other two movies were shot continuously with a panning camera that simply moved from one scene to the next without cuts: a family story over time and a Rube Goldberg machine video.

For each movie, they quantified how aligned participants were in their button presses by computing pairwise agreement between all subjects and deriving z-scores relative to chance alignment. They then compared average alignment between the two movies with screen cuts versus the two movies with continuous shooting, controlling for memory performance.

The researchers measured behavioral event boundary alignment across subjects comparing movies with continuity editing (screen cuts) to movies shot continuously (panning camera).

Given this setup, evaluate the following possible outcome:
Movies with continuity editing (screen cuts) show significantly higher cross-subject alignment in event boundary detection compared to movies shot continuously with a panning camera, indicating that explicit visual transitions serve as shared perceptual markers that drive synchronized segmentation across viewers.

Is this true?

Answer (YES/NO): YES